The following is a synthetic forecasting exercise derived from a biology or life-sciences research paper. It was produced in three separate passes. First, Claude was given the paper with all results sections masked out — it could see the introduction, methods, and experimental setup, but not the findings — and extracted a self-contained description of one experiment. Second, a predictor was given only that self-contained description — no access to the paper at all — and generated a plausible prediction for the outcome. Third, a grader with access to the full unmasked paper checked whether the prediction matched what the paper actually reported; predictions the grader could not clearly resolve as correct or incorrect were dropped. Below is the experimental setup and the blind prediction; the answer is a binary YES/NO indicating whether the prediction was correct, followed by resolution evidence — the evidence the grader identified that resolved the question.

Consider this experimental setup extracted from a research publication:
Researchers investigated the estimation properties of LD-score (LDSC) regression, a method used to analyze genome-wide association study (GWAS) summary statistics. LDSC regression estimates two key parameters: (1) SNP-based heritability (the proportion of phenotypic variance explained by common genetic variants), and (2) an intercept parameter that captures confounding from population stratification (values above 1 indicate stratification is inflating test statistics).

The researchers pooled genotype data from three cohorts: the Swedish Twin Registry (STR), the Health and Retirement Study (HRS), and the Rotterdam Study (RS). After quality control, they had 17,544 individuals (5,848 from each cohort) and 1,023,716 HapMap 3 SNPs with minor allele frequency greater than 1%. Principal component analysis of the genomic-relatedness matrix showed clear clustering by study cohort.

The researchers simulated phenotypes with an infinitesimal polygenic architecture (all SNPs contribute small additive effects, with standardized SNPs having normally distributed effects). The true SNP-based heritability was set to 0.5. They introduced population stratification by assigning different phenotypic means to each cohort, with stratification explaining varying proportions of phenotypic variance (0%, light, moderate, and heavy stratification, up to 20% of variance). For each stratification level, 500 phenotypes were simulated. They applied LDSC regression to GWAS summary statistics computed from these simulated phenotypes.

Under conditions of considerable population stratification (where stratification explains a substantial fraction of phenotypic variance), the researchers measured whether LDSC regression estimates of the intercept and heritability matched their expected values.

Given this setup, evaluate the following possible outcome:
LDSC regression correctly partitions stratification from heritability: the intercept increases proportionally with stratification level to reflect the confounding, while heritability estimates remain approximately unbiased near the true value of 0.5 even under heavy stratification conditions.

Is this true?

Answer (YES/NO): NO